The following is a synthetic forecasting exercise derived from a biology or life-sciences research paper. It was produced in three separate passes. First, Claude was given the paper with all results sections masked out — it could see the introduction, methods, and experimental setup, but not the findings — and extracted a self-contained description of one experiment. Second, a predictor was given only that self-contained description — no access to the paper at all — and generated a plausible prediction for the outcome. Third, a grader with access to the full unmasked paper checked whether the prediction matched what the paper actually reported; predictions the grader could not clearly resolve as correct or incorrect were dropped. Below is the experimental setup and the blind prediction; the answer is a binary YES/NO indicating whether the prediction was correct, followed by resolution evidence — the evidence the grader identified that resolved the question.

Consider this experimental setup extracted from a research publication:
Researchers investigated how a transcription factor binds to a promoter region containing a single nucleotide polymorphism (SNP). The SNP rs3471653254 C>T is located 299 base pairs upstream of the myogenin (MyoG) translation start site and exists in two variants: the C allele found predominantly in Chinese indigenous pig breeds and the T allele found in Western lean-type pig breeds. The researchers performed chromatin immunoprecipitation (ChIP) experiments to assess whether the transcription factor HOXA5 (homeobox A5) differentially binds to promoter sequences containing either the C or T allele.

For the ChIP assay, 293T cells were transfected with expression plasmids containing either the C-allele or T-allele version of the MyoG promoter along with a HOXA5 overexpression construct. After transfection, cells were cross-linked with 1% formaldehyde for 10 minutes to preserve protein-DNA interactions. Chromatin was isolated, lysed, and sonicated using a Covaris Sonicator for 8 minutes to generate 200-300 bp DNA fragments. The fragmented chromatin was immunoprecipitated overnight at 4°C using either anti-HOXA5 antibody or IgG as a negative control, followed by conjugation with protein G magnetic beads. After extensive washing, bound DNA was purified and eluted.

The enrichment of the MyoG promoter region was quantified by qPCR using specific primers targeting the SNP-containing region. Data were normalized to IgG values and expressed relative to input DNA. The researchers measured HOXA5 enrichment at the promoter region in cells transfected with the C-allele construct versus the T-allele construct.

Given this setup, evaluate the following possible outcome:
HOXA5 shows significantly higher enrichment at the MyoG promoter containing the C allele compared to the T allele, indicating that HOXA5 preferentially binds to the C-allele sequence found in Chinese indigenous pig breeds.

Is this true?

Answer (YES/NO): NO